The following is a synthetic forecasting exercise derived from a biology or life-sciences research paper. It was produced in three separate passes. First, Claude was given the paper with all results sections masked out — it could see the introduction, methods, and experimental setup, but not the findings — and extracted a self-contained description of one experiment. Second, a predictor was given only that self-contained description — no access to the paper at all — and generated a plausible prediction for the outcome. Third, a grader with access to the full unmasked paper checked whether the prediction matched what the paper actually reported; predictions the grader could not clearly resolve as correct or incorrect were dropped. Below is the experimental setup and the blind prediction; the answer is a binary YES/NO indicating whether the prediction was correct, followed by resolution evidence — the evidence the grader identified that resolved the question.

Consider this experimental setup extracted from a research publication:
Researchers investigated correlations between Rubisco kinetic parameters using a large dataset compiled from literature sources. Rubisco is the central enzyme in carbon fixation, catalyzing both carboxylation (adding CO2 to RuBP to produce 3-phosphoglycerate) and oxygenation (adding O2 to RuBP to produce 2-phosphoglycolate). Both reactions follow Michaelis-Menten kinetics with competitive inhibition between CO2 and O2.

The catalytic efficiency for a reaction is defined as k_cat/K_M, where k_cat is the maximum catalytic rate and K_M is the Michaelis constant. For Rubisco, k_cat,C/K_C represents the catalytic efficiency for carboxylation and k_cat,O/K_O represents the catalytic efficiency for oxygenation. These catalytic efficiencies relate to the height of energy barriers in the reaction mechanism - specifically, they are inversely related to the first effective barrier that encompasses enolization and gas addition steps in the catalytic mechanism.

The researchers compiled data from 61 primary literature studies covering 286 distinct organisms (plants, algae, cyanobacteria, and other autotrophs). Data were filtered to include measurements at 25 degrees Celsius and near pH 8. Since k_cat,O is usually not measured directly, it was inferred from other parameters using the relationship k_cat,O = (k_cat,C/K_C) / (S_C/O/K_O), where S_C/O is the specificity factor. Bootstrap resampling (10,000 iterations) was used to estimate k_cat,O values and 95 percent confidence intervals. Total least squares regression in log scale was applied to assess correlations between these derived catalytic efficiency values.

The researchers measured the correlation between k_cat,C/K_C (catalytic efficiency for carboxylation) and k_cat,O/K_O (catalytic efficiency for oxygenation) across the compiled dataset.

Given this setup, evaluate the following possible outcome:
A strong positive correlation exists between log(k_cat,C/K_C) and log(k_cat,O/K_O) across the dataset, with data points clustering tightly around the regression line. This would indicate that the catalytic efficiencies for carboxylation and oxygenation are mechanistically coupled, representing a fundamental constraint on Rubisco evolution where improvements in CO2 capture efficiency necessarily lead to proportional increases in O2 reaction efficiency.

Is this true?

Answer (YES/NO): YES